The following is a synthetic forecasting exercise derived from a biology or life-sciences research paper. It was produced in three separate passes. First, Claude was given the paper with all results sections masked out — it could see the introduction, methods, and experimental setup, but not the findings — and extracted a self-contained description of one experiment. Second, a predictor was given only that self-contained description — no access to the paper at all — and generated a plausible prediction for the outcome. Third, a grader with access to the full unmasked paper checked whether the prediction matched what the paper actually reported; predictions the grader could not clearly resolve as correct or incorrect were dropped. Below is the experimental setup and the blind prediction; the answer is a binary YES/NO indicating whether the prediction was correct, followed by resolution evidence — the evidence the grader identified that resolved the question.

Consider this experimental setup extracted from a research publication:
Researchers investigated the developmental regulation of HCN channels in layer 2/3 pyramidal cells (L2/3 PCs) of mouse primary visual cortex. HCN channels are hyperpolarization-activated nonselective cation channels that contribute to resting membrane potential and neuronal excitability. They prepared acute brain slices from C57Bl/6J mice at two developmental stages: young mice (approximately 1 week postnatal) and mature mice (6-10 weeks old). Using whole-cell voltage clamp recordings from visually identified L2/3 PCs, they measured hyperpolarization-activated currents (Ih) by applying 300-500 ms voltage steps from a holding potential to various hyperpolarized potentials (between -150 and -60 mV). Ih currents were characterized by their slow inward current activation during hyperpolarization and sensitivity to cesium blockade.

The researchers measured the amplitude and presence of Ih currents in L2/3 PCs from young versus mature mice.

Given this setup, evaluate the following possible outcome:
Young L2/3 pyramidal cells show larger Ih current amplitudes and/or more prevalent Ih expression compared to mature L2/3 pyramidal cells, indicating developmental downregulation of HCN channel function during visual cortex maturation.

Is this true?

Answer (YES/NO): NO